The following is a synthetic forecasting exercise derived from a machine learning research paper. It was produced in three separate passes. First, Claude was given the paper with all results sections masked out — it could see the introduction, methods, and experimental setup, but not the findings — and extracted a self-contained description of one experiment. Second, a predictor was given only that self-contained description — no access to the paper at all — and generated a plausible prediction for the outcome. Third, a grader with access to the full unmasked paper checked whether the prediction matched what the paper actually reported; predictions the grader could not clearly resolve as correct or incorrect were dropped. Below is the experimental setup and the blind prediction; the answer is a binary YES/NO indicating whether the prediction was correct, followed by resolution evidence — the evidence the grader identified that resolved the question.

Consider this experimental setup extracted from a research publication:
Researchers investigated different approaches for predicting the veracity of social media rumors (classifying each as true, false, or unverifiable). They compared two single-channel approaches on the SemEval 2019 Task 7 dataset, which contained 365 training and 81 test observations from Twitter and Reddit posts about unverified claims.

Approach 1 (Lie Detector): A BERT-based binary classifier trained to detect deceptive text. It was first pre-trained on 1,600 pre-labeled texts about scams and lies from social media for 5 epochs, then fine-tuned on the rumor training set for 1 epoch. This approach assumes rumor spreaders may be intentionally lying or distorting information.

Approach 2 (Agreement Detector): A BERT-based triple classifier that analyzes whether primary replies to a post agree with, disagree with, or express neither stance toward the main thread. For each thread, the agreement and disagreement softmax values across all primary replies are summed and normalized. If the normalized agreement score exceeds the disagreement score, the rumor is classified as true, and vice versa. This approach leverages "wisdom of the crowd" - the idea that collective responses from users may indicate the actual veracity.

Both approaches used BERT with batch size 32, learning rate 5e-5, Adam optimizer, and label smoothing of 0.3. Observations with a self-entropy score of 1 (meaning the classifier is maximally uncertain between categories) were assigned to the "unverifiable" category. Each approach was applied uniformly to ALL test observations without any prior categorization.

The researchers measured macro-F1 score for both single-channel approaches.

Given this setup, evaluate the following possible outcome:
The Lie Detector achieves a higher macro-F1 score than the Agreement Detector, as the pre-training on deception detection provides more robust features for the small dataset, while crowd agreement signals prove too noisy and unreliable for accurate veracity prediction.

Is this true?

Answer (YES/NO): NO